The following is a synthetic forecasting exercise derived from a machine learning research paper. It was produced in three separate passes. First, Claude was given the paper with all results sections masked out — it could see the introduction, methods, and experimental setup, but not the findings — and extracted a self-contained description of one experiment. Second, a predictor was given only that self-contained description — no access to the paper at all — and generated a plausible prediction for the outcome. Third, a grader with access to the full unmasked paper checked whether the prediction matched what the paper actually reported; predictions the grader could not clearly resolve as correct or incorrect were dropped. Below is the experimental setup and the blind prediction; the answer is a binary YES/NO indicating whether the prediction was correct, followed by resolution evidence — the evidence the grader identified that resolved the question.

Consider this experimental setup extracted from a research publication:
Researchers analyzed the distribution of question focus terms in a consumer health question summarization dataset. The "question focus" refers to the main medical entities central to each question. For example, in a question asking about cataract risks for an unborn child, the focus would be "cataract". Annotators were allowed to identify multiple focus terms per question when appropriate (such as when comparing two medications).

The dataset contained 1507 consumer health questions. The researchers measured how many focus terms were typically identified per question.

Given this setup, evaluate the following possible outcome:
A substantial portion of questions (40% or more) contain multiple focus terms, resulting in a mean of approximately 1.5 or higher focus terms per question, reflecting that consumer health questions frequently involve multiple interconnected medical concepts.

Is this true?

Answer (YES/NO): YES